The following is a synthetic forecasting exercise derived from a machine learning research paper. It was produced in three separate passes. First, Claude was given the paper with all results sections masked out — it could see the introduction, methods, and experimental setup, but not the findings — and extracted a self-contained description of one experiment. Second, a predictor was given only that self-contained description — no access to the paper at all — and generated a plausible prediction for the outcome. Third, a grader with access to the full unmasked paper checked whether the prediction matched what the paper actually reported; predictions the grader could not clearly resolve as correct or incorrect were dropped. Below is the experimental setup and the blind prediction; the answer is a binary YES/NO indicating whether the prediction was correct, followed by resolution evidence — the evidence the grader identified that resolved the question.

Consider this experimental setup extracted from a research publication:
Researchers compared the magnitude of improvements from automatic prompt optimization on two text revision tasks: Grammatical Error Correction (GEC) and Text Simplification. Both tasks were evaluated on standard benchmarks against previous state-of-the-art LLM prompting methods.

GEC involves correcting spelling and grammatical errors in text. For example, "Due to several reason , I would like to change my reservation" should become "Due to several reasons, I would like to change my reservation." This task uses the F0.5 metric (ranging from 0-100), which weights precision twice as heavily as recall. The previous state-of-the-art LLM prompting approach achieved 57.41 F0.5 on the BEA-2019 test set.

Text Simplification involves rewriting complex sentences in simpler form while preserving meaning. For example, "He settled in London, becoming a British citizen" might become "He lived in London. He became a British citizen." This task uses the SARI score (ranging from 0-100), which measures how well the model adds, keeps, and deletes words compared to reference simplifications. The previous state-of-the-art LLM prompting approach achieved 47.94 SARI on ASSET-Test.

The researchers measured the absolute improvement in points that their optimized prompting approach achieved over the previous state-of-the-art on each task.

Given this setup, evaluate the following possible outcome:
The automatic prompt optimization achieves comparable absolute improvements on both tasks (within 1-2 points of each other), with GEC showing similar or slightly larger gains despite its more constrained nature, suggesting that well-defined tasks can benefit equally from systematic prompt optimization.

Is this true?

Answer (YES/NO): YES